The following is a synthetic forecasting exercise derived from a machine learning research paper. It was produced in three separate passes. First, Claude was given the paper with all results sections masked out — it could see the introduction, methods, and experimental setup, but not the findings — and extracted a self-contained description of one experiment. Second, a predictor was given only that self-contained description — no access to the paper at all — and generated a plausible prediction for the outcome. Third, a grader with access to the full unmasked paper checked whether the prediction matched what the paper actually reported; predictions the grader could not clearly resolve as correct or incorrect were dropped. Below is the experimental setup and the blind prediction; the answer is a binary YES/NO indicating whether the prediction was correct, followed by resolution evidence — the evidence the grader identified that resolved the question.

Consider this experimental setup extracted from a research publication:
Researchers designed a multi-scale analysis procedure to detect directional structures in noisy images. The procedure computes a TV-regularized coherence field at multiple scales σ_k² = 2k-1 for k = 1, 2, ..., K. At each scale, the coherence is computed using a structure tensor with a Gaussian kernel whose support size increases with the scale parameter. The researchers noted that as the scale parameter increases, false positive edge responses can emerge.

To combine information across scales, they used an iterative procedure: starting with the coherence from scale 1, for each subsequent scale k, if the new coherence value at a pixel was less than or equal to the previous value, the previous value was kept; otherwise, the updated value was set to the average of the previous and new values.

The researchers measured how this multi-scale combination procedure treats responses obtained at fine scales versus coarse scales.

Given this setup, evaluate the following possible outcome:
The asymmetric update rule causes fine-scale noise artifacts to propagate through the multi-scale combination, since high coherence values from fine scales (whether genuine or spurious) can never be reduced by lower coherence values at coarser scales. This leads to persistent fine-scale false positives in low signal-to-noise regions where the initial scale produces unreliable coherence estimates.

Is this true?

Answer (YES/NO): NO